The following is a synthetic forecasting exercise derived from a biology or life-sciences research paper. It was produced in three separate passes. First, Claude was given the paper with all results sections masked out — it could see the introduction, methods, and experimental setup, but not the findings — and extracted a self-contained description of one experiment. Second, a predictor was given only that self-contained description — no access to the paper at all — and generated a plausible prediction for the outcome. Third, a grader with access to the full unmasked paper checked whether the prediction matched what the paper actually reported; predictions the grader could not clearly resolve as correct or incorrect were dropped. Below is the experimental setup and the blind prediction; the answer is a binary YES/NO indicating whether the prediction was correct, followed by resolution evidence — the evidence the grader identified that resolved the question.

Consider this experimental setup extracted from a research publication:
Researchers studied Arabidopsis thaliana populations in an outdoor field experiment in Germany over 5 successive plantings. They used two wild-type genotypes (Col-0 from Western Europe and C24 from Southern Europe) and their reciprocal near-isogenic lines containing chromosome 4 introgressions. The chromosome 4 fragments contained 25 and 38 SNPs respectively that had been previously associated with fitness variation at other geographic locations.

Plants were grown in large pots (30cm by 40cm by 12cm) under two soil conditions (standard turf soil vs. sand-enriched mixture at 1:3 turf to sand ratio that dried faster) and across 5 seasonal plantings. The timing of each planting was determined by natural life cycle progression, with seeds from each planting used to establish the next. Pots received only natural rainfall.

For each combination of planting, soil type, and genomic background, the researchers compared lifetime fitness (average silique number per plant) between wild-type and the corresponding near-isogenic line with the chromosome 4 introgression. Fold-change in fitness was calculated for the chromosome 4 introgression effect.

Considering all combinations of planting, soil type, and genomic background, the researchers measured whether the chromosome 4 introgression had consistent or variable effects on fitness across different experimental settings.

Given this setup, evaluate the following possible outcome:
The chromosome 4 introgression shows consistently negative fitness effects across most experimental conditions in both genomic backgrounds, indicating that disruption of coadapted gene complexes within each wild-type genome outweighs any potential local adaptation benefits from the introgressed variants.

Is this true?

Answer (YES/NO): NO